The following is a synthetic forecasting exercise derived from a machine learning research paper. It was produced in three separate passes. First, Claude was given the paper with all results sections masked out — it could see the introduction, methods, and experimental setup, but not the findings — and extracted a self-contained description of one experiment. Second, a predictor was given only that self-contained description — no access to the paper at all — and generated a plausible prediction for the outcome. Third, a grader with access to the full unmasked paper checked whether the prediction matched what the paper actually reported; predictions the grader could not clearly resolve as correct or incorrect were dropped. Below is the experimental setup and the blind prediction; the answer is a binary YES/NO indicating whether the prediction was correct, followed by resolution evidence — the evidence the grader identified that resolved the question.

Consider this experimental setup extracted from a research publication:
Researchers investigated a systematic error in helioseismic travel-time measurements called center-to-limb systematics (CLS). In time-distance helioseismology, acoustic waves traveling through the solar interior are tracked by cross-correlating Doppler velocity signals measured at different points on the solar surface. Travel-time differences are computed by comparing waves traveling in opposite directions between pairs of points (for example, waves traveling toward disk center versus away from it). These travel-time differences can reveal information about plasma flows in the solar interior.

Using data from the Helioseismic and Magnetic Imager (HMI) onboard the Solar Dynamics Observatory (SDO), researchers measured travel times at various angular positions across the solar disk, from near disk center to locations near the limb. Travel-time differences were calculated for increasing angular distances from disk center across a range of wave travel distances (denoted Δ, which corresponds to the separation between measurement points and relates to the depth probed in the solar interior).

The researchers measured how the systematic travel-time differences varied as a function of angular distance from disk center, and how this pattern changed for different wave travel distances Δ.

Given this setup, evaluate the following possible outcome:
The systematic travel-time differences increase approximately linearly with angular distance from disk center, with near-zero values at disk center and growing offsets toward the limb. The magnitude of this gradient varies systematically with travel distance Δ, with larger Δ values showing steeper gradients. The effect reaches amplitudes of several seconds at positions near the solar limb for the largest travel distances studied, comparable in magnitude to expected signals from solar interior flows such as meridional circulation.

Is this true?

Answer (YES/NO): NO